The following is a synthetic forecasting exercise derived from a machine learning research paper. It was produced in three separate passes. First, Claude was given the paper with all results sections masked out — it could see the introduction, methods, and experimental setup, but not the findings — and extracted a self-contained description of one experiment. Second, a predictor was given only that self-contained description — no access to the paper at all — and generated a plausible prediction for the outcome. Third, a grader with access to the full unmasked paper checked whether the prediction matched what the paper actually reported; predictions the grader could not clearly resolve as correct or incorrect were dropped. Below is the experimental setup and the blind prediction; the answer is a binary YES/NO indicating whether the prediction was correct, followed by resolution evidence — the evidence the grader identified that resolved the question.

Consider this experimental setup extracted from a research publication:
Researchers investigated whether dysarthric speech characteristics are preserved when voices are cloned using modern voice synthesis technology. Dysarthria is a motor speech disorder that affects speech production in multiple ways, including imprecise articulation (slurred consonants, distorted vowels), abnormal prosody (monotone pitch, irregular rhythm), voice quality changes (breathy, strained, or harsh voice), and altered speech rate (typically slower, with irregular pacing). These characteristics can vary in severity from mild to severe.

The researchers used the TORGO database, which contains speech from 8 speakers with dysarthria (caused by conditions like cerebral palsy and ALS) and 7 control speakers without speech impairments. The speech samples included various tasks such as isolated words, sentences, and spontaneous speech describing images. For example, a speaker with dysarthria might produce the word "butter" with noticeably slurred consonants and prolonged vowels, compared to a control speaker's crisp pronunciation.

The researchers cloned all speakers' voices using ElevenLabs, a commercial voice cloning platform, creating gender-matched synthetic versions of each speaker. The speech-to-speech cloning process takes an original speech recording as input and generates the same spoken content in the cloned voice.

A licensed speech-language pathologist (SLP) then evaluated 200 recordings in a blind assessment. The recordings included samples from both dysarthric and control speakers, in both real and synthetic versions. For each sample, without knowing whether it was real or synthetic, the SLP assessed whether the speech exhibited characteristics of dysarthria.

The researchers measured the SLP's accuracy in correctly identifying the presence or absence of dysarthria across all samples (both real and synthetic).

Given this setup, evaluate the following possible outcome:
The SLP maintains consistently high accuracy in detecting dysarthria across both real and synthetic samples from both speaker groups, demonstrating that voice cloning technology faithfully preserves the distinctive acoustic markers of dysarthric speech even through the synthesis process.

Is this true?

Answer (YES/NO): YES